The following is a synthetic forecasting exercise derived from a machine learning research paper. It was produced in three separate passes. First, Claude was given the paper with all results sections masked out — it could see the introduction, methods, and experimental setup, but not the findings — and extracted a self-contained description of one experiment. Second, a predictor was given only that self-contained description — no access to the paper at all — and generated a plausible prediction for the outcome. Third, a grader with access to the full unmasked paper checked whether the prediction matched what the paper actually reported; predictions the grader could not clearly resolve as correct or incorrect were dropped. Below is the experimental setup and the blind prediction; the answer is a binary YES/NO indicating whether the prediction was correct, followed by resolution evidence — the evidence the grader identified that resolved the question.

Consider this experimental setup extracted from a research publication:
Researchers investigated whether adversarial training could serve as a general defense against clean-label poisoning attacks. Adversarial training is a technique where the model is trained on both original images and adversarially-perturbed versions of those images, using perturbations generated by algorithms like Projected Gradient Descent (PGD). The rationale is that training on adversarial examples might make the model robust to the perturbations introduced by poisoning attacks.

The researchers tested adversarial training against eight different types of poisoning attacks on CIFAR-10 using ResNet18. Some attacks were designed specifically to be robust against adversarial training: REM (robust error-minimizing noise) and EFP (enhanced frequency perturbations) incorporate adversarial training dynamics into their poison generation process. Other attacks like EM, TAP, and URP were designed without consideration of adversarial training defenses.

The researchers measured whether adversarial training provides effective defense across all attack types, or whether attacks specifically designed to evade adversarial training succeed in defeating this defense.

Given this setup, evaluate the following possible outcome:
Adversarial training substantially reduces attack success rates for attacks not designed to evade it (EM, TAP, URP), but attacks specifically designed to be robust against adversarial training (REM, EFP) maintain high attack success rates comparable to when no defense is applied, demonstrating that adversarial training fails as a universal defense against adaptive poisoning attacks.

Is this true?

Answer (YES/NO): NO